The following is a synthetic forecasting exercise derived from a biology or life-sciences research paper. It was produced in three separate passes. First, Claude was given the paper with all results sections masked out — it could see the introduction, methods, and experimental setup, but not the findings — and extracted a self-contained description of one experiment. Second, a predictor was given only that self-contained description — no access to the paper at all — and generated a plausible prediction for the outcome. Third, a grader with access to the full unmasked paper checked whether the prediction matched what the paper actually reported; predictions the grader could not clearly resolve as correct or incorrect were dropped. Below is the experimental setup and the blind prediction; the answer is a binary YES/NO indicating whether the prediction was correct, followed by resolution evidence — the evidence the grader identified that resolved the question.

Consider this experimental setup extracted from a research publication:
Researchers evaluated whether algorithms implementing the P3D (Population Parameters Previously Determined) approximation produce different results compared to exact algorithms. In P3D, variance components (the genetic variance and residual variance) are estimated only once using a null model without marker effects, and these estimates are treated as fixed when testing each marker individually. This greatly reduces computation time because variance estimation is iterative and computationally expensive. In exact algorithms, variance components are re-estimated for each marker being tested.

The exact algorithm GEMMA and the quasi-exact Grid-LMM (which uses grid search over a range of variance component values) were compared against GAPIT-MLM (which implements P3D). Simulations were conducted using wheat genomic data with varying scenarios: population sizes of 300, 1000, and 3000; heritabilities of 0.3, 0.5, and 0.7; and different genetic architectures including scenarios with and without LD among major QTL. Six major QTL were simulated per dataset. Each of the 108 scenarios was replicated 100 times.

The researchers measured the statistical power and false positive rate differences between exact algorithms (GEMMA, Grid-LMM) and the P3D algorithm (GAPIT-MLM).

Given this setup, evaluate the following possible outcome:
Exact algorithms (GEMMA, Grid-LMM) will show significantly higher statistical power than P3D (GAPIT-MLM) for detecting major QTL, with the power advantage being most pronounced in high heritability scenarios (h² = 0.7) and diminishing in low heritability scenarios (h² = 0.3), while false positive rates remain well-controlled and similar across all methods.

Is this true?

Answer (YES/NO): NO